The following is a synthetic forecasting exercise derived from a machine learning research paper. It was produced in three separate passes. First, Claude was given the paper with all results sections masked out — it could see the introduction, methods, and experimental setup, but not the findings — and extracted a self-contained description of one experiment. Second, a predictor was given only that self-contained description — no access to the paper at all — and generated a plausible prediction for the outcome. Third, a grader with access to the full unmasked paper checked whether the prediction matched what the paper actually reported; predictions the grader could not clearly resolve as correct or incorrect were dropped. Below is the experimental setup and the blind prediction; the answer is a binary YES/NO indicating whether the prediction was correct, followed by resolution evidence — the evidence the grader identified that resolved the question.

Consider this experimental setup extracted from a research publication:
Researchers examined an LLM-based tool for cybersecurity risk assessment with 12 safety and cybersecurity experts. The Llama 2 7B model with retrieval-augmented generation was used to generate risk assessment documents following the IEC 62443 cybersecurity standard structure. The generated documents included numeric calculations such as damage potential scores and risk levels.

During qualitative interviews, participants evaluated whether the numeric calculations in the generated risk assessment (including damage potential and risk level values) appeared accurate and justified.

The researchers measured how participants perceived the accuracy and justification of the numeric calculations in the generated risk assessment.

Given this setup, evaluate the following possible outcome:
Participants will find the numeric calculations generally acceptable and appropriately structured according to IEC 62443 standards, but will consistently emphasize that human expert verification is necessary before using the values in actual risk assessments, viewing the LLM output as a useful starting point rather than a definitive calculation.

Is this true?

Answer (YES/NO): NO